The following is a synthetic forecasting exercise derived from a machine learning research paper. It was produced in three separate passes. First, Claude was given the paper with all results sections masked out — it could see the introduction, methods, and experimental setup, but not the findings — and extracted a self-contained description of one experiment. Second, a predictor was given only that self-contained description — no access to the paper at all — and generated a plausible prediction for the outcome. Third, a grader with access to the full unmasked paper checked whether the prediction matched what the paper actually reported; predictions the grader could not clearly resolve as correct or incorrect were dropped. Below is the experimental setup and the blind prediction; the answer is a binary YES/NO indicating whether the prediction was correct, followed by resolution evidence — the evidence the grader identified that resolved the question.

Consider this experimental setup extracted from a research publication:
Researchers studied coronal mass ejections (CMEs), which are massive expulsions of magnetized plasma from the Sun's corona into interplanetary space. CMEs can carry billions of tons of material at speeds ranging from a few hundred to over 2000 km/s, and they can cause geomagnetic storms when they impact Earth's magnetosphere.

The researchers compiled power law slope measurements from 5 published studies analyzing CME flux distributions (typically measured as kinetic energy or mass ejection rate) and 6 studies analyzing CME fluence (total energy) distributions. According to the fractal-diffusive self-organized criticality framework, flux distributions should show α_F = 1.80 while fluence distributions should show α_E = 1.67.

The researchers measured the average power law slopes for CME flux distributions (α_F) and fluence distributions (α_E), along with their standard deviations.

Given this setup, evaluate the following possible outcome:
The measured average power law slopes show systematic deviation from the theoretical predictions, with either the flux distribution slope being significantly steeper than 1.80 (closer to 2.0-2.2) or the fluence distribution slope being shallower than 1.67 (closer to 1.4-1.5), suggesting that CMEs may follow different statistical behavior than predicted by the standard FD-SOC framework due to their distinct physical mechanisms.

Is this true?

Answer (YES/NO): NO